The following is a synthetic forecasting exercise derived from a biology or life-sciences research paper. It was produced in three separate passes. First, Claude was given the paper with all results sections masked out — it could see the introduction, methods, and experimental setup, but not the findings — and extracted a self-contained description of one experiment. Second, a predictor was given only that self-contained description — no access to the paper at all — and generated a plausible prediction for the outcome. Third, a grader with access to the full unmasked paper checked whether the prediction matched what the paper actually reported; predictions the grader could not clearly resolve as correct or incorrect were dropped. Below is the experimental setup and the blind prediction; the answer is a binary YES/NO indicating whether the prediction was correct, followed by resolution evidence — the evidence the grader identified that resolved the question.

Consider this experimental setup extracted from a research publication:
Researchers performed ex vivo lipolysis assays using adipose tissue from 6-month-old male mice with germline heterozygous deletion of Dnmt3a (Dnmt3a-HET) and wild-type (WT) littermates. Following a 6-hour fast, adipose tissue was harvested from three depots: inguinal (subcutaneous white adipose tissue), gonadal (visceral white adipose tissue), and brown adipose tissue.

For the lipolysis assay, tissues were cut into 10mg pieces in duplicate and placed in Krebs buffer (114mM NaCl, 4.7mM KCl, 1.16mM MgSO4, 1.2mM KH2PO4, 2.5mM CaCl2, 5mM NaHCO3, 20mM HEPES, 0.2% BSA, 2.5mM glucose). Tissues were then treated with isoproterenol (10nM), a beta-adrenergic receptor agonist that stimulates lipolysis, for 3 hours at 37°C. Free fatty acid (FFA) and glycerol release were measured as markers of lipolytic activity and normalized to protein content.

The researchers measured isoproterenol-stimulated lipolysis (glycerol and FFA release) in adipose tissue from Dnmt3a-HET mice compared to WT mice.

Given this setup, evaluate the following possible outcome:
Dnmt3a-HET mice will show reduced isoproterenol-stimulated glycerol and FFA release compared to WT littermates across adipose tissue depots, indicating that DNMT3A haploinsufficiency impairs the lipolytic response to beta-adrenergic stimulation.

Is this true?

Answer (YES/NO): YES